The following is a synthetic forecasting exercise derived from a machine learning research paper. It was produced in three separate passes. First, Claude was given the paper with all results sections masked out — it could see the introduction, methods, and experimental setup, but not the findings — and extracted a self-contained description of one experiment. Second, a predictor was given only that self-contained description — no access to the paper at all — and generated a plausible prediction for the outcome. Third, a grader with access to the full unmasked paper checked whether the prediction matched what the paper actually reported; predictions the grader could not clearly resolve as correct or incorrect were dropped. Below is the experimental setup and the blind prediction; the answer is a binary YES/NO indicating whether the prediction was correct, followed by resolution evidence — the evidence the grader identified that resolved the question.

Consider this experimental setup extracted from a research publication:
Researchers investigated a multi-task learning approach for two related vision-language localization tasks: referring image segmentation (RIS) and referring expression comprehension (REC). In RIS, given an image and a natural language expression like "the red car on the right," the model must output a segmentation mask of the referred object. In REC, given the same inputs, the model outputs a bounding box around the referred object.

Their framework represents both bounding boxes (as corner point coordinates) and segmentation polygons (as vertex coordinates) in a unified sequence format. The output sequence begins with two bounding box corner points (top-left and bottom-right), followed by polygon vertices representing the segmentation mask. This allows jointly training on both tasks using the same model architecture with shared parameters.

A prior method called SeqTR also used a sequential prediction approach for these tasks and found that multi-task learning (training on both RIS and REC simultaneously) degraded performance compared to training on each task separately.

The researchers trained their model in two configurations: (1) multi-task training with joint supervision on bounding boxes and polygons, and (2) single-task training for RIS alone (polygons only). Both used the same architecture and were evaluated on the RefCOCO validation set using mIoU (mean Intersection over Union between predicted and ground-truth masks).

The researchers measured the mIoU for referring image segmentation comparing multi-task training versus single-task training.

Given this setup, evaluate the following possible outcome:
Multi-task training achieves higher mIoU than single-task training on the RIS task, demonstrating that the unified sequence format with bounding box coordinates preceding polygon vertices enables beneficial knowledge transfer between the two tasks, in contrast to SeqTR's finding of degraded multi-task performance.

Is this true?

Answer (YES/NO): YES